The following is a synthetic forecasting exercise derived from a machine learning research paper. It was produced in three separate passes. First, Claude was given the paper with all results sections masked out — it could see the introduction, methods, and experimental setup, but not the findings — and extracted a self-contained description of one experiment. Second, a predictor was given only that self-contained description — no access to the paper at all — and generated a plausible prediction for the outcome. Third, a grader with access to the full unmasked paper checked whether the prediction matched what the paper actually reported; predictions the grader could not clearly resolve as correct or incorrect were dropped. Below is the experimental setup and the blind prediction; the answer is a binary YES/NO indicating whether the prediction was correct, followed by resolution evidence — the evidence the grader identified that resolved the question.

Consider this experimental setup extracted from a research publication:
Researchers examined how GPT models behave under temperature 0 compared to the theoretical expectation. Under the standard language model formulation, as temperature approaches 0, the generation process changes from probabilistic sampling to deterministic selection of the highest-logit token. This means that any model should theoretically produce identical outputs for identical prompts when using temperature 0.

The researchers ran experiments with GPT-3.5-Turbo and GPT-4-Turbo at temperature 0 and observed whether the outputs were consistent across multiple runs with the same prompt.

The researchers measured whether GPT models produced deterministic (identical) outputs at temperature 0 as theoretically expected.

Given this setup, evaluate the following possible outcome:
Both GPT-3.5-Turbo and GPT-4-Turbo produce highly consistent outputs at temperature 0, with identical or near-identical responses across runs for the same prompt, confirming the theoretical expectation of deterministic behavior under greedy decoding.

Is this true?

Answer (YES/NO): NO